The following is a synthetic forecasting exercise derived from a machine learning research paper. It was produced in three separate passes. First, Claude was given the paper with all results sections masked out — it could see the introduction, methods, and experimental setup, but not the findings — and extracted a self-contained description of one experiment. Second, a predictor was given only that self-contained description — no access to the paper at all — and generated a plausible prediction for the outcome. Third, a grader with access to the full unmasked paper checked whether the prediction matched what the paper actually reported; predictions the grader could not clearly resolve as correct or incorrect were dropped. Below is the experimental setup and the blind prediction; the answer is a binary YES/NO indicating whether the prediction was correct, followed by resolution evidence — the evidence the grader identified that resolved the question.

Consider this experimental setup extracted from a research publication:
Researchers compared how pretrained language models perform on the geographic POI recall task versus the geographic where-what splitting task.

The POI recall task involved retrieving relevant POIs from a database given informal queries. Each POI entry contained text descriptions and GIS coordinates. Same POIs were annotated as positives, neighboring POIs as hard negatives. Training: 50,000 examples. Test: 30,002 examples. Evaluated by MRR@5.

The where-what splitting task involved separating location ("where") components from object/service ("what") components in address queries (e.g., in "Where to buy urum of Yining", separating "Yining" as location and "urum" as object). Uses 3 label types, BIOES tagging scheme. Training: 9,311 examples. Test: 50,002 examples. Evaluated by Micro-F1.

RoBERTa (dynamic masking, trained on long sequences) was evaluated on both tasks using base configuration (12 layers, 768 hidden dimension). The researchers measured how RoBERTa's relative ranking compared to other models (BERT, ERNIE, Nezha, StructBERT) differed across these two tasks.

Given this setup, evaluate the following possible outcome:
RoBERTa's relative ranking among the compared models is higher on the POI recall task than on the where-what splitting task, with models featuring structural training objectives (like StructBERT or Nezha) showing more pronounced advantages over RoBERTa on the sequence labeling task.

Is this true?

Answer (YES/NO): YES